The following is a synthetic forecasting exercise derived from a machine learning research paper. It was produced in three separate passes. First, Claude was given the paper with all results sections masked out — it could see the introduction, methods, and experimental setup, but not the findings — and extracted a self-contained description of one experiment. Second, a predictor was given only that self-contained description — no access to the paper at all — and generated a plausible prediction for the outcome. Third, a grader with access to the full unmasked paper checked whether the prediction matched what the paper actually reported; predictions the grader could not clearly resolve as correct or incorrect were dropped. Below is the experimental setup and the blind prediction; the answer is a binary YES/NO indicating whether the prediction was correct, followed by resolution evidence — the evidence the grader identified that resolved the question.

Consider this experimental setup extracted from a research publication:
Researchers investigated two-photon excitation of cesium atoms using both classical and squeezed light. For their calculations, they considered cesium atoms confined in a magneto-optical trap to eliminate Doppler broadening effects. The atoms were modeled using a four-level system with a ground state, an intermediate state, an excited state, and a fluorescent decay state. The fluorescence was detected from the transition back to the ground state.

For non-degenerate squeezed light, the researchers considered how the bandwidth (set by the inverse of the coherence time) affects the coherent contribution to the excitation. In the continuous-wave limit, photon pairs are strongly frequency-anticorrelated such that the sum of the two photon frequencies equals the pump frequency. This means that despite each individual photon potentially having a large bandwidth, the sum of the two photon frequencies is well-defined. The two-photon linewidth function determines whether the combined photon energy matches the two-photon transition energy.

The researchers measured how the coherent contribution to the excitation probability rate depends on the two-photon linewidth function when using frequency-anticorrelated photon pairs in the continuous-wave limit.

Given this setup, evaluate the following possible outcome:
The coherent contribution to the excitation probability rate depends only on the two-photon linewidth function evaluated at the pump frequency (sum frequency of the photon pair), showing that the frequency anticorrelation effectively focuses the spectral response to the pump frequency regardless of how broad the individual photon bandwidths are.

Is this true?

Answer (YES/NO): YES